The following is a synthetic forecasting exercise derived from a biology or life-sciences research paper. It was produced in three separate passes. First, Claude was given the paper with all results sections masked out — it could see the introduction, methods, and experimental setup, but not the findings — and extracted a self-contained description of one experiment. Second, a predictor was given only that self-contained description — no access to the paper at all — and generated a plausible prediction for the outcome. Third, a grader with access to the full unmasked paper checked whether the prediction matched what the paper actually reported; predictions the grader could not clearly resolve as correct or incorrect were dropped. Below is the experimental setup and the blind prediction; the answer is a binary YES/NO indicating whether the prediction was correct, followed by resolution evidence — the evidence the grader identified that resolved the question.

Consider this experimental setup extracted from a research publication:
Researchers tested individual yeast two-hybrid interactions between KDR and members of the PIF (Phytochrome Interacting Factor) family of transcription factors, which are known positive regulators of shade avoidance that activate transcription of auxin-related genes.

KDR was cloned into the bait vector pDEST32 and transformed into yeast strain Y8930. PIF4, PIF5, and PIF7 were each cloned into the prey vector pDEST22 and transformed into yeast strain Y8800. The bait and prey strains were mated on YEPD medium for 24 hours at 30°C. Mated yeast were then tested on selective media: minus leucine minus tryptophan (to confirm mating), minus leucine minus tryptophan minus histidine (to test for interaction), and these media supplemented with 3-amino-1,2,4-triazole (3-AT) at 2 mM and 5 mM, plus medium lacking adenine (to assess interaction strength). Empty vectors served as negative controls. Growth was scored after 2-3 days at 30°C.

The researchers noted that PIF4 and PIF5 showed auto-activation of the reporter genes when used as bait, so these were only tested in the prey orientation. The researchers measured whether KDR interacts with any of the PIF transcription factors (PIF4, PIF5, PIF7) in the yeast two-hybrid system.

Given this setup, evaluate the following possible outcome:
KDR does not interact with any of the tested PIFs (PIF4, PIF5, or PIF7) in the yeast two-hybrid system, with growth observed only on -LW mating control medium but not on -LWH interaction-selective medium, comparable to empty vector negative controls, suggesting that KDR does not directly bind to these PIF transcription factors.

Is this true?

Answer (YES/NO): YES